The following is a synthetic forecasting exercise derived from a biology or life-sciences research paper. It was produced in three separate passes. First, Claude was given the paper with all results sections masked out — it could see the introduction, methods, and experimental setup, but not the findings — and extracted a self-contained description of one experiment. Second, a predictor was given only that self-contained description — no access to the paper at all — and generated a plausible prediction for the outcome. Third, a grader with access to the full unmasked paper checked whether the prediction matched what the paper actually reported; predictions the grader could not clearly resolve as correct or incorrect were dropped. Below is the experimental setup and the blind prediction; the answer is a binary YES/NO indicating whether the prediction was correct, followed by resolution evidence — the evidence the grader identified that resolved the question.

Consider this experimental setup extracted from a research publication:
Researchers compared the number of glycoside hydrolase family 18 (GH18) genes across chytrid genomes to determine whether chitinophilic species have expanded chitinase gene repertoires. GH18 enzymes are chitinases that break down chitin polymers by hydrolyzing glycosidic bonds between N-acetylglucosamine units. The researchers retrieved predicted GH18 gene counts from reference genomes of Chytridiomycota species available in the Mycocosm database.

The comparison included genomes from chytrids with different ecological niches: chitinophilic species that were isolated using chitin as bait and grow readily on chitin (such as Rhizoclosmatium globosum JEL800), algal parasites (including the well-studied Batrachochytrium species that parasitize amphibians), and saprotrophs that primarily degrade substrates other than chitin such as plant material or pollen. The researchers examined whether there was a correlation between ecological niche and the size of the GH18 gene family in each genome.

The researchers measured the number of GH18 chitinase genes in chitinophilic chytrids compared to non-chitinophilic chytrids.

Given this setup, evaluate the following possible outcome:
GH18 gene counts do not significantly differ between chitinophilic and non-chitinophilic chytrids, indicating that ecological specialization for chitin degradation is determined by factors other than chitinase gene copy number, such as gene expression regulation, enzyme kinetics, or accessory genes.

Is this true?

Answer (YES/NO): NO